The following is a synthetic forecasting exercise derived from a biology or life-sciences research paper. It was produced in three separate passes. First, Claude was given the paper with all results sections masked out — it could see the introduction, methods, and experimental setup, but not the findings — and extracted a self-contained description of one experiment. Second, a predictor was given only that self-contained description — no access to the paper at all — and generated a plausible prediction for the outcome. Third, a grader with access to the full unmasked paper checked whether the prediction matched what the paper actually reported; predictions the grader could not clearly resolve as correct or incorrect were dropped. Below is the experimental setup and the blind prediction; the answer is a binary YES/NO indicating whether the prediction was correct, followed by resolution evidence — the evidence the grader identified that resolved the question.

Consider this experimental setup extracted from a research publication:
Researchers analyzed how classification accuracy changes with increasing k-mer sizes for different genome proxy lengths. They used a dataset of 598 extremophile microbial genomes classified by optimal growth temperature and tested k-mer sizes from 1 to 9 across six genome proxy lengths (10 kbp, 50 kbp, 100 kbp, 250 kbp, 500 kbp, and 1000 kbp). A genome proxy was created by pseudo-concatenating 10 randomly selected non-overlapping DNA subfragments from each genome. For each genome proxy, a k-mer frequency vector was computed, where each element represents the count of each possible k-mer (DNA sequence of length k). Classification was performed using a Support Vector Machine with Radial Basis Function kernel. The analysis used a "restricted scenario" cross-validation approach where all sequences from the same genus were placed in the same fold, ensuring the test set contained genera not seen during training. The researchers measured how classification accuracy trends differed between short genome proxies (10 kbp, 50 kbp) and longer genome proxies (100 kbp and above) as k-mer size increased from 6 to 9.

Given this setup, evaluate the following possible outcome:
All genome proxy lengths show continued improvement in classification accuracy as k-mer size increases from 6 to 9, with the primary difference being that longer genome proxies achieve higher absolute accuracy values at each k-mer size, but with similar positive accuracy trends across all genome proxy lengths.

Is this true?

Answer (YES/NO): NO